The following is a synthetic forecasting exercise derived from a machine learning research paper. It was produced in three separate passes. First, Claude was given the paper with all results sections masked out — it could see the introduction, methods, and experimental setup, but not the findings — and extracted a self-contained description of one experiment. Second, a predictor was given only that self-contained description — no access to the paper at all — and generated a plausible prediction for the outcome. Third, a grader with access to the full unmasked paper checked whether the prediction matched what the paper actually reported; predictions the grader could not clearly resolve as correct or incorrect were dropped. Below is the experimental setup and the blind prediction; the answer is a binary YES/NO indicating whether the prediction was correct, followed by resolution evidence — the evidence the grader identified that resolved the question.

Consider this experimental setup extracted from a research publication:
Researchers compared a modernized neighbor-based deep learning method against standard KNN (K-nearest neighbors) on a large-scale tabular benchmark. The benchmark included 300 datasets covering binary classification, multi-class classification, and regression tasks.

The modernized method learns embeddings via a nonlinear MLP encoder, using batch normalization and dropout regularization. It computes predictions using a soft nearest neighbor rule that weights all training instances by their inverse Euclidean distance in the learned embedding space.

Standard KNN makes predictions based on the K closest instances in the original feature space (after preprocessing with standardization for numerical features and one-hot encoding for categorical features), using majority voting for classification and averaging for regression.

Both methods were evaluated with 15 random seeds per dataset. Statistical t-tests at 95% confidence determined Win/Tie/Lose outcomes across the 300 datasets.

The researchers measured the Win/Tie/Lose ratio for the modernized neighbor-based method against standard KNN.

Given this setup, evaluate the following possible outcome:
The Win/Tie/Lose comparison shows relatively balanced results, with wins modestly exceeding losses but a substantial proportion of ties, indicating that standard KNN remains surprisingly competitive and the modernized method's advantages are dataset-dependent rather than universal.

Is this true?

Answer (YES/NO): NO